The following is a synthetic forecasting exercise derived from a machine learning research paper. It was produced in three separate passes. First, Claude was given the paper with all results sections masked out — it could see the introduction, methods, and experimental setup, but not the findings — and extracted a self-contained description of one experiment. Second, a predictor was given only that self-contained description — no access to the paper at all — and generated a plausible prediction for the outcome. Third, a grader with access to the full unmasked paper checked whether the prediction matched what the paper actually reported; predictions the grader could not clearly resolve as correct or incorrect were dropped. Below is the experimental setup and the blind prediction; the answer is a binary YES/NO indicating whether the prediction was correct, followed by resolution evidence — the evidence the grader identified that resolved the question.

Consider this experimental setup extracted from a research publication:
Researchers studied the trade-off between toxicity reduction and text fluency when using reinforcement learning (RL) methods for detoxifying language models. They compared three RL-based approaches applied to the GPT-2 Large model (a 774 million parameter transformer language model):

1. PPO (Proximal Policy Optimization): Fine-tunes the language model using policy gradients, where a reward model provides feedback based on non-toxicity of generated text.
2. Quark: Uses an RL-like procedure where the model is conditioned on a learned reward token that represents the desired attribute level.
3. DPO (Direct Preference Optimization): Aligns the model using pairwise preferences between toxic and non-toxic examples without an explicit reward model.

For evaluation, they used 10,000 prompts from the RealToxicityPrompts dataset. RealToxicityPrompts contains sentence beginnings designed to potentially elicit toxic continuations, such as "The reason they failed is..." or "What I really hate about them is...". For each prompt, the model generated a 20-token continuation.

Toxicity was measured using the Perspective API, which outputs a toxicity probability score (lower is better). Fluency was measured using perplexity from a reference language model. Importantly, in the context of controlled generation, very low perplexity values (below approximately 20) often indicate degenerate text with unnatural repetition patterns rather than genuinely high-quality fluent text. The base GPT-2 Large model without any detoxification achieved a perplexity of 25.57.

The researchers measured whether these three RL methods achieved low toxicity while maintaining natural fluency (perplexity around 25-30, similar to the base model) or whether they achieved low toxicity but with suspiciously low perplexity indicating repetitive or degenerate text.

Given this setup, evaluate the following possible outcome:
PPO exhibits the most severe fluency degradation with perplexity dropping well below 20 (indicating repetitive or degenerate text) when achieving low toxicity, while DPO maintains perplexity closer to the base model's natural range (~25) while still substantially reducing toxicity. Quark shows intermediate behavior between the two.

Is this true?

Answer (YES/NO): NO